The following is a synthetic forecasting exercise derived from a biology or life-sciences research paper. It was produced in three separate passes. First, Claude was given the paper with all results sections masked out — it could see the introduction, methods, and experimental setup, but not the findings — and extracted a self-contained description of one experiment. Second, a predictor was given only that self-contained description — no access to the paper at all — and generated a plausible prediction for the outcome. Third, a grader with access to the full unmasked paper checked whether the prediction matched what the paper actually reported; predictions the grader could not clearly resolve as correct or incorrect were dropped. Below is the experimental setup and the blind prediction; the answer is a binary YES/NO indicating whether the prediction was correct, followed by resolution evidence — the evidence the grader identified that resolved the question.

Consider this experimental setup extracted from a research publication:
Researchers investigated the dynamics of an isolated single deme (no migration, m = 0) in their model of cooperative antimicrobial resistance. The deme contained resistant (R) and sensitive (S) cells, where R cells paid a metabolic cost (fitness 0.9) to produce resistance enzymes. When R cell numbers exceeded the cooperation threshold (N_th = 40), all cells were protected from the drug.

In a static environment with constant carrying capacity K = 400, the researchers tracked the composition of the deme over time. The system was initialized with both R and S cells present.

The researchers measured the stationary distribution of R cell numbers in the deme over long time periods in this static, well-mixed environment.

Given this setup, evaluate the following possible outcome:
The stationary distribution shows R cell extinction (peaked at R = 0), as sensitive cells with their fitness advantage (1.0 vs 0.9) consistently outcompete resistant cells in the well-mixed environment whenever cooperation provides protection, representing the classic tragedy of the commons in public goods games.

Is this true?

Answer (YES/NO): NO